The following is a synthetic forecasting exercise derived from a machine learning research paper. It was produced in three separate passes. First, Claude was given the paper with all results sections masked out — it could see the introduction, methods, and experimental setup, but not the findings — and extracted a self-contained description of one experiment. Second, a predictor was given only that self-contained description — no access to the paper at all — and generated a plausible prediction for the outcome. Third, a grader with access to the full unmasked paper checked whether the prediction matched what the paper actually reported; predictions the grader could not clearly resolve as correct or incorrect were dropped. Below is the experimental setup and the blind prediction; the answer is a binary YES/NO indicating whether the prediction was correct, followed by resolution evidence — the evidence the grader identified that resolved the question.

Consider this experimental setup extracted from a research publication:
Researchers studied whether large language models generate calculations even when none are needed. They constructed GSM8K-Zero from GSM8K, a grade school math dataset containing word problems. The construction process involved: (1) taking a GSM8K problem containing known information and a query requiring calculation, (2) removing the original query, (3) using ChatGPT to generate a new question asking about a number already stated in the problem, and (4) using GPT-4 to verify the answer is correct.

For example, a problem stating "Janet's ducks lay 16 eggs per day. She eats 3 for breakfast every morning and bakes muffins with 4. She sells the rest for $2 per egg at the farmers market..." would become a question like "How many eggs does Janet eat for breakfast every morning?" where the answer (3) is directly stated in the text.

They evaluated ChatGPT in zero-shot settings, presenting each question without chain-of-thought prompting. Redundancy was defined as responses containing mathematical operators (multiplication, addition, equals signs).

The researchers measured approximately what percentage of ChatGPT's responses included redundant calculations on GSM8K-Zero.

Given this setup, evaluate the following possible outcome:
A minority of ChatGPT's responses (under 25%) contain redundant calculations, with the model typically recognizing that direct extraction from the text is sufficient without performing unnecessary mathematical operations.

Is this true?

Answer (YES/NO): NO